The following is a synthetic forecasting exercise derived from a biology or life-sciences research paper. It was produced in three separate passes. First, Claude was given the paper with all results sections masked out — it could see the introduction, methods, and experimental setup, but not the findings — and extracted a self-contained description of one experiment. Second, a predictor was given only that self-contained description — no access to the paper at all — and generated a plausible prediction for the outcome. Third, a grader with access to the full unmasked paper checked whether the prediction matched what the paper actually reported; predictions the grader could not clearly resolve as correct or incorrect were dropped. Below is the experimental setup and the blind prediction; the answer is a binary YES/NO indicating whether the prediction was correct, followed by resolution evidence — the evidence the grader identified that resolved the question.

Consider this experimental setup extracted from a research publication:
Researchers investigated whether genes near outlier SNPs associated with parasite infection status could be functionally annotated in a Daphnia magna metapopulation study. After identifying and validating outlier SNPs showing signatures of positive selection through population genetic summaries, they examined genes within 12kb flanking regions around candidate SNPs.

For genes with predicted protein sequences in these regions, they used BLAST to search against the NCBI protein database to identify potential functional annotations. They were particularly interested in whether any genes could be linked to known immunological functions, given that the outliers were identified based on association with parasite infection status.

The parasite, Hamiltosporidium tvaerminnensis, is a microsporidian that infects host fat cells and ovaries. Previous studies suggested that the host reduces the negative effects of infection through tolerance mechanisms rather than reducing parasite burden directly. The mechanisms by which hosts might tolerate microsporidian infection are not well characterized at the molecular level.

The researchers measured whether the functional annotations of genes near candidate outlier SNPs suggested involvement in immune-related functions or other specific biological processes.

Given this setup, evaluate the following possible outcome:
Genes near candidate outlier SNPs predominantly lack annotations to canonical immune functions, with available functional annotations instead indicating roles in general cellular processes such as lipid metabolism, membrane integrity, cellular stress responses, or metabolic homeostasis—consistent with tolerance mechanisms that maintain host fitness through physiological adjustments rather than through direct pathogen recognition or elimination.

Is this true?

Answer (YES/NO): NO